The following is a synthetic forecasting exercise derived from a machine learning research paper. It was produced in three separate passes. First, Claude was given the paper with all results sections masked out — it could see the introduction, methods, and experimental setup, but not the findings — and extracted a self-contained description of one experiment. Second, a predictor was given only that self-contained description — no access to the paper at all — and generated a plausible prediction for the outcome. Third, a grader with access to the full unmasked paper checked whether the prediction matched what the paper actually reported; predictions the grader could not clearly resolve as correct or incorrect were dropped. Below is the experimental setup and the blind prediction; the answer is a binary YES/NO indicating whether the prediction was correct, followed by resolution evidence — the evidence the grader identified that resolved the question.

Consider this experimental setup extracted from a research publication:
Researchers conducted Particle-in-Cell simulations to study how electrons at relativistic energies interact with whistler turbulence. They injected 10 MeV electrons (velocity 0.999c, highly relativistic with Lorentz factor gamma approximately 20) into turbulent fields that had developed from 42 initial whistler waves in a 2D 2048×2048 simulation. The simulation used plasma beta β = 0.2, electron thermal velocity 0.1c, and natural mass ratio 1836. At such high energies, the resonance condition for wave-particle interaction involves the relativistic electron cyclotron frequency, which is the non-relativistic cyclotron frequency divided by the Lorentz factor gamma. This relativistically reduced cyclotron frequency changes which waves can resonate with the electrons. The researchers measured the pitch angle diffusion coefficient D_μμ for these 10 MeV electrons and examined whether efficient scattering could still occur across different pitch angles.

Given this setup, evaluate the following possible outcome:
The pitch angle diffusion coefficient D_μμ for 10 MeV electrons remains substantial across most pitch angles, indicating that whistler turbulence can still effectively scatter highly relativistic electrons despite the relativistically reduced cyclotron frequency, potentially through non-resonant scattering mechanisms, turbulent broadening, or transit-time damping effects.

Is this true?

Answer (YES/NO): NO